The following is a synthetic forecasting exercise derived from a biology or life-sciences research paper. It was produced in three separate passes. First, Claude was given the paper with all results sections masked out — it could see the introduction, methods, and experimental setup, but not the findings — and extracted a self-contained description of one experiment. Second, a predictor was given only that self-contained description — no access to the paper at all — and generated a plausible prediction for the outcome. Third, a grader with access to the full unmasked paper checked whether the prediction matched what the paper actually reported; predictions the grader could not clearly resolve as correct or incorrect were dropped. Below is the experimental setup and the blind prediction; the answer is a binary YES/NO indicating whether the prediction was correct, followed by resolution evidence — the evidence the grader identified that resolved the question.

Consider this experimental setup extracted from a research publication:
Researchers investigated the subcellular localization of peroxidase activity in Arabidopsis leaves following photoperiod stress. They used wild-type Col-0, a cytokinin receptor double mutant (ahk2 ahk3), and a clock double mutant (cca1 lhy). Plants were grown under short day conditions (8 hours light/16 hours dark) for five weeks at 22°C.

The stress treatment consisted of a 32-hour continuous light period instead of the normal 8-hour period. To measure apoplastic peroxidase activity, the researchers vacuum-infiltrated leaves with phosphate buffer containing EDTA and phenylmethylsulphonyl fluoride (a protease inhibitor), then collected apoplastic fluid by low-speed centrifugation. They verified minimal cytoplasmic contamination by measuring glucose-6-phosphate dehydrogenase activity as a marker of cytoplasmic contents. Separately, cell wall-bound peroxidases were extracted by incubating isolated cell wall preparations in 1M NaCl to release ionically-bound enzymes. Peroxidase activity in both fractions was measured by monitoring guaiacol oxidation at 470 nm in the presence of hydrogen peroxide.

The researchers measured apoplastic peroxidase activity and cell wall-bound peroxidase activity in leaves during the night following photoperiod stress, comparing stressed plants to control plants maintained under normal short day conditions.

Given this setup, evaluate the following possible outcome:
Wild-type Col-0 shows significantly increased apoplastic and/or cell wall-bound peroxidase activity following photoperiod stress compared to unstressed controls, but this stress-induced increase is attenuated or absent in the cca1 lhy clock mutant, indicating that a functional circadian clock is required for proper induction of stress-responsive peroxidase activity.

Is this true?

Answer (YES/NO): NO